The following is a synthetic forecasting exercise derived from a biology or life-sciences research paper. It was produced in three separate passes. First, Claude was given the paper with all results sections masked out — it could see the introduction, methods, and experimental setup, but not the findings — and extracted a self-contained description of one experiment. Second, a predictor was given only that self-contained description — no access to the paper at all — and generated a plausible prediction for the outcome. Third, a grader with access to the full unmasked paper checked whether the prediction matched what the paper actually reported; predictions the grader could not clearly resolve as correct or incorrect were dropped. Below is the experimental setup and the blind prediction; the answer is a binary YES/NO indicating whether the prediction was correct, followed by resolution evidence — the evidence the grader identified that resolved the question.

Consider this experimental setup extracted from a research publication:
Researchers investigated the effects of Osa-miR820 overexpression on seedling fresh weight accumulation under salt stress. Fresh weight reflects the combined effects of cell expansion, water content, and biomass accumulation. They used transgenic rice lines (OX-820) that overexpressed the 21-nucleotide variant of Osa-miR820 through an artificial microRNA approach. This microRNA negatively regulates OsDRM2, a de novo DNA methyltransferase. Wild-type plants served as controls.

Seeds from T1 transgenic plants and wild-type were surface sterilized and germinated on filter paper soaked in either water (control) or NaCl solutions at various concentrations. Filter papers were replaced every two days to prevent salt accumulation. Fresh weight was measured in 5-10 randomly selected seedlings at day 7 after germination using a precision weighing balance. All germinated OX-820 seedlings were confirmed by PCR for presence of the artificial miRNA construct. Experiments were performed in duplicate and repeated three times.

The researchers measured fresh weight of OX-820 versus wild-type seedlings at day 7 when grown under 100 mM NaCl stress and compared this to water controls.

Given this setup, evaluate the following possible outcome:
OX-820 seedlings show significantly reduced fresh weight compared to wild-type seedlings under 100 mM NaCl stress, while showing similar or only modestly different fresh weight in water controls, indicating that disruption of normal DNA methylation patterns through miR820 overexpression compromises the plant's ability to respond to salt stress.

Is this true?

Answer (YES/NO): NO